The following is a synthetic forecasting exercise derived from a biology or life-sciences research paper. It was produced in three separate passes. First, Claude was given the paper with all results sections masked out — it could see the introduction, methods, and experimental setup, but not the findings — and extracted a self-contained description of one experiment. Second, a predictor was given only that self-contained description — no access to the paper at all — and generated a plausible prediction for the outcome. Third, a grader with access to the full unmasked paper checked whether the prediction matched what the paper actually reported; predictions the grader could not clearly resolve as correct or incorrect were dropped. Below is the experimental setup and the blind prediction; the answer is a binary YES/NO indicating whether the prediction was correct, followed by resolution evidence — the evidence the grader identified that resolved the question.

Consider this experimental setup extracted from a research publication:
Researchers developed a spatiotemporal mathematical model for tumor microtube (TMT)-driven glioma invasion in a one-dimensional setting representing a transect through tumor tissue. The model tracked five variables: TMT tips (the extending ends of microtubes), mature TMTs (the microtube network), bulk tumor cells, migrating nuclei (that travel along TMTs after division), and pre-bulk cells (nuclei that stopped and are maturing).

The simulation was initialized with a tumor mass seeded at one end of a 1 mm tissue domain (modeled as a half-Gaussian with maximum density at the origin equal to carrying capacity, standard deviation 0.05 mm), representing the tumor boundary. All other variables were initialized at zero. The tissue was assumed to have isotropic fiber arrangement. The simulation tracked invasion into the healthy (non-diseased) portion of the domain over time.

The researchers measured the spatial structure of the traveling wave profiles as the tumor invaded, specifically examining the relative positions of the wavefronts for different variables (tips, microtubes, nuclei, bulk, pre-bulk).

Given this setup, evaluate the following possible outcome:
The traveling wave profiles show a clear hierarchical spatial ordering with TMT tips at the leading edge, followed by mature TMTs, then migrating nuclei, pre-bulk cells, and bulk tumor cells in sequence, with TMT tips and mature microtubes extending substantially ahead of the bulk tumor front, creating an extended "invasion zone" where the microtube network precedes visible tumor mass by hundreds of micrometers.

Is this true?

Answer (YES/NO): NO